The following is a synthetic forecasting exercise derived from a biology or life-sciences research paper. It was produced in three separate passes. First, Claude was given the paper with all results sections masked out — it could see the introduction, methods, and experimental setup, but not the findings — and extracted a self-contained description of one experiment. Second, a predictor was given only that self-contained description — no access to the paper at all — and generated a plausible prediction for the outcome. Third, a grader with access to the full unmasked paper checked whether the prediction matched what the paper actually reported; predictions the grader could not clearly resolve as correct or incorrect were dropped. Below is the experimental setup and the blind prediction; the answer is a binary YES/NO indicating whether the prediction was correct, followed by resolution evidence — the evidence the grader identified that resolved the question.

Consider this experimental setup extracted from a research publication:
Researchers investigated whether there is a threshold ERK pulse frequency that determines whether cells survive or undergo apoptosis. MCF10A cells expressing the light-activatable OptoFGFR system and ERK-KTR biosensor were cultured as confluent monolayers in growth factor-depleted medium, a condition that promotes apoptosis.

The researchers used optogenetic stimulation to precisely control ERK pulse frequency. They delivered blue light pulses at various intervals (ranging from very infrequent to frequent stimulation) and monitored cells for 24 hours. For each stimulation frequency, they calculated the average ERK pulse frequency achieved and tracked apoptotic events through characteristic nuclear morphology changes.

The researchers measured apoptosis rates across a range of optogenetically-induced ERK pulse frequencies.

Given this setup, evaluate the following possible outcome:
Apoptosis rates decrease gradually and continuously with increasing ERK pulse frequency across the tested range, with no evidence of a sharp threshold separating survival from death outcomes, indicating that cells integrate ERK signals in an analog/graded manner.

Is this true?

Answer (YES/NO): NO